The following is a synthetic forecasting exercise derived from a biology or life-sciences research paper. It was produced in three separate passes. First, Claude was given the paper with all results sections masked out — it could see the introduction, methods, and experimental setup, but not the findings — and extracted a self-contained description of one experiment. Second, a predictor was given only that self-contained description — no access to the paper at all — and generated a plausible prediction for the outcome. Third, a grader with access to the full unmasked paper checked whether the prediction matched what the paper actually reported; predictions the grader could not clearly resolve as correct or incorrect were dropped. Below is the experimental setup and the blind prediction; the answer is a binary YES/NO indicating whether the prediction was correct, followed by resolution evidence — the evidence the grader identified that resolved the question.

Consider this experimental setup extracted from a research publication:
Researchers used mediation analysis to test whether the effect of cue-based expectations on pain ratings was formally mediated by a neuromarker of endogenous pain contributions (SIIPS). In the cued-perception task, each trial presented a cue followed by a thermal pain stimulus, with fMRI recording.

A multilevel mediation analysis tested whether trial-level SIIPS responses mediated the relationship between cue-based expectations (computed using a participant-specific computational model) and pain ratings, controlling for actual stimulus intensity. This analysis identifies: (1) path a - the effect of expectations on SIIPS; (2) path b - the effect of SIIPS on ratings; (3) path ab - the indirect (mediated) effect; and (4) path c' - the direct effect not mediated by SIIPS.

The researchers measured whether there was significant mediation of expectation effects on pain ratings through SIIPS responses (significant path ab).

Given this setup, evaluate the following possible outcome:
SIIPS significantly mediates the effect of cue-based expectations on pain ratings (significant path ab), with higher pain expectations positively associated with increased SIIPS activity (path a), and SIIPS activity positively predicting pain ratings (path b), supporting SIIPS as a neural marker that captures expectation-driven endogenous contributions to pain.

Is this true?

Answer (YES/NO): YES